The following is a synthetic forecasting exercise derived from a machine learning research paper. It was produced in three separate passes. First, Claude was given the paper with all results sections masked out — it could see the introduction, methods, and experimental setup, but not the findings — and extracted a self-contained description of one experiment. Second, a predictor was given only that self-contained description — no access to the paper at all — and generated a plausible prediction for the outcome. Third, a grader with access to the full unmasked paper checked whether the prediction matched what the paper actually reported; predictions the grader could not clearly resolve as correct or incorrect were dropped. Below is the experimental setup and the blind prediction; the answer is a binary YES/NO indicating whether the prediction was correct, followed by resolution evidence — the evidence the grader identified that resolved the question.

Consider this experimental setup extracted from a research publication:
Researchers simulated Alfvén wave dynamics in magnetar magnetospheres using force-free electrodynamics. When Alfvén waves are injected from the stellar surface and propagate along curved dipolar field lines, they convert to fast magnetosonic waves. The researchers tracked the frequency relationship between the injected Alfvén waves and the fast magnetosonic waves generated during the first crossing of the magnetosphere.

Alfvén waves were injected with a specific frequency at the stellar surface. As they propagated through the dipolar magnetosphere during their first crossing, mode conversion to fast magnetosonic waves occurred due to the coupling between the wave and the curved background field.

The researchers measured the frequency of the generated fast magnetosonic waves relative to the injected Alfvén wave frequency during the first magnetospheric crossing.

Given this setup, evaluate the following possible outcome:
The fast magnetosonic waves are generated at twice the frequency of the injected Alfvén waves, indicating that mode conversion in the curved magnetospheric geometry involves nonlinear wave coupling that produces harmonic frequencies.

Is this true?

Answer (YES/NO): YES